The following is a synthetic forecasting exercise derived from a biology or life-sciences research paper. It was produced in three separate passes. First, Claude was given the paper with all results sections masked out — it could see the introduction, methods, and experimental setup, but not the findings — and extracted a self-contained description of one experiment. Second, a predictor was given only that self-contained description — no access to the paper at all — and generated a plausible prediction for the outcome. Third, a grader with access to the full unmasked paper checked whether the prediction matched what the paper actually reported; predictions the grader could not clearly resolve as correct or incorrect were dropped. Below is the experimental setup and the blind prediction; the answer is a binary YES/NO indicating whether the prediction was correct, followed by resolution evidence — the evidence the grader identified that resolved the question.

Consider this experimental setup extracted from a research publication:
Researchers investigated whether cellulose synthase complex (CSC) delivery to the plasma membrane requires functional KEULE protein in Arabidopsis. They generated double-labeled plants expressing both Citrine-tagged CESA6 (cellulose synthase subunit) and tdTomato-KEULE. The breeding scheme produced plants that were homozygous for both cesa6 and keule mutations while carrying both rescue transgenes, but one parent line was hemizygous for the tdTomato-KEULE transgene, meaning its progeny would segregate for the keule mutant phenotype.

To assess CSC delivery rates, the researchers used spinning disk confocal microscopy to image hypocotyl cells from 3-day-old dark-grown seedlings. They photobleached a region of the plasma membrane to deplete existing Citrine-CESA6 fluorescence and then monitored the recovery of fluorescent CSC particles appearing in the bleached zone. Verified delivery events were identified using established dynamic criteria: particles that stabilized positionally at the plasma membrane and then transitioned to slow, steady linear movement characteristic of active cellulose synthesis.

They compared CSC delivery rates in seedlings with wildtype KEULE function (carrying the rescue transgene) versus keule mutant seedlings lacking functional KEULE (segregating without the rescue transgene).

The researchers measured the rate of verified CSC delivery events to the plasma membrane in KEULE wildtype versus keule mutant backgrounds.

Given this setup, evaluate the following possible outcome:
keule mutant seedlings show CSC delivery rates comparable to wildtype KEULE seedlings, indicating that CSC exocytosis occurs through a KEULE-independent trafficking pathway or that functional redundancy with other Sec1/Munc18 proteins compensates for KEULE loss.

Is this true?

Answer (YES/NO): NO